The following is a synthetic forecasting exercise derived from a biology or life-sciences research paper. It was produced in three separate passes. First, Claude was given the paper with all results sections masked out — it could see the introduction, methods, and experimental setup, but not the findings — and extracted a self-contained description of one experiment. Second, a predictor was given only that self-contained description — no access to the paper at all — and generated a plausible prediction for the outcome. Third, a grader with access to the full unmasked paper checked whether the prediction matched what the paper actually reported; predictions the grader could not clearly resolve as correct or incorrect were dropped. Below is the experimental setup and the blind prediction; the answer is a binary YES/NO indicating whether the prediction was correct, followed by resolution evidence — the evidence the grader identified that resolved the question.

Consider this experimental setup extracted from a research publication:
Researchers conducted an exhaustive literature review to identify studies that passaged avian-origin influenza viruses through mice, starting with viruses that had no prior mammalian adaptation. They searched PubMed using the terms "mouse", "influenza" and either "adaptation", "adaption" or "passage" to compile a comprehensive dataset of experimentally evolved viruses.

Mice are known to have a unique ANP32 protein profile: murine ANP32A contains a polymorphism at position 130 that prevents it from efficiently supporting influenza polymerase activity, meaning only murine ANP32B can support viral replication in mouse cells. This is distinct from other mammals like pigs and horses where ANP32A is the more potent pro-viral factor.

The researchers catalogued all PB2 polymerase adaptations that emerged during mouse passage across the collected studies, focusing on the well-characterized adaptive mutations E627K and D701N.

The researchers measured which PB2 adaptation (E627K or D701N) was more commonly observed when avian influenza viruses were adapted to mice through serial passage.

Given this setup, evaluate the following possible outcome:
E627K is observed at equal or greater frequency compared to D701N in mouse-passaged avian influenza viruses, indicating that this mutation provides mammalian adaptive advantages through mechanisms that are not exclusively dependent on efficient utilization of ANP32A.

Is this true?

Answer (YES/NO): YES